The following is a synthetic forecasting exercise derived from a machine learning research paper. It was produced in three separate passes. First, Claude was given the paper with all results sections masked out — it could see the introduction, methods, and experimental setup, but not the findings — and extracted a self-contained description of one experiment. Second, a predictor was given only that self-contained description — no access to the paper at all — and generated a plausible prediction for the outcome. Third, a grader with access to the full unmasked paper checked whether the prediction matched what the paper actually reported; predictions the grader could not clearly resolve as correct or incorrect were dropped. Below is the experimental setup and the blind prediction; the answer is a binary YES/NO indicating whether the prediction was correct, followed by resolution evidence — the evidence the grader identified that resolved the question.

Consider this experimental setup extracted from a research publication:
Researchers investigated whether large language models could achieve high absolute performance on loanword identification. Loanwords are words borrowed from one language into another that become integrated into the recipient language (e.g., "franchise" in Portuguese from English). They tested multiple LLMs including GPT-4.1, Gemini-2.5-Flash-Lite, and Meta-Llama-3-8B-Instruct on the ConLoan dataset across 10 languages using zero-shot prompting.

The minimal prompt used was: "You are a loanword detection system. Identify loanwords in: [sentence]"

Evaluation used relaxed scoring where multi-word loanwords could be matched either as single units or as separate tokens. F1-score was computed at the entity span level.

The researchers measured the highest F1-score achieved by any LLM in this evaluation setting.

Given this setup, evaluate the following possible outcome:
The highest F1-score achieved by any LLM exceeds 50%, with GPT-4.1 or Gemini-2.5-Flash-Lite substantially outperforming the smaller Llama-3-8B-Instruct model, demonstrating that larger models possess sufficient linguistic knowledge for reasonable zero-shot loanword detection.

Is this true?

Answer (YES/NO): NO